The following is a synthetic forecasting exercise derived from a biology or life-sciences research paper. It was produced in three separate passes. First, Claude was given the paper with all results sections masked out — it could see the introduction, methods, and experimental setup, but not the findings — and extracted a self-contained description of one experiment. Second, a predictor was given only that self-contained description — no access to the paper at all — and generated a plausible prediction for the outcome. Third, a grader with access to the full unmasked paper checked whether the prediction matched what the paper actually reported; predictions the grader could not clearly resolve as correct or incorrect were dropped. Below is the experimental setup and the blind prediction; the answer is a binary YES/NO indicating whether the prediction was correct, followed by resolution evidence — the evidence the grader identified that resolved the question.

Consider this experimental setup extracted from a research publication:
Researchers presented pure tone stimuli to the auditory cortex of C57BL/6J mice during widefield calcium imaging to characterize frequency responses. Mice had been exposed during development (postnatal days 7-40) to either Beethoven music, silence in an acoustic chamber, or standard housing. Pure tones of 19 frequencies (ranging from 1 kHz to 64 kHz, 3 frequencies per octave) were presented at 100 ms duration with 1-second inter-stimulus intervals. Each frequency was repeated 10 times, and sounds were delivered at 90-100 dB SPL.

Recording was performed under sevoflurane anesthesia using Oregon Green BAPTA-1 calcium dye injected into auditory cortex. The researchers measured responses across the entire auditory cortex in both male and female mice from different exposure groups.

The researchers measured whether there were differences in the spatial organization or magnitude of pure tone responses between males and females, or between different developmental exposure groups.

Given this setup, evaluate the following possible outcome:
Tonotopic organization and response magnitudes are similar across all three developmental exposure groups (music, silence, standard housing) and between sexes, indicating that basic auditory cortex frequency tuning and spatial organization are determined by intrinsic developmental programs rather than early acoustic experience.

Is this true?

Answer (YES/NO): NO